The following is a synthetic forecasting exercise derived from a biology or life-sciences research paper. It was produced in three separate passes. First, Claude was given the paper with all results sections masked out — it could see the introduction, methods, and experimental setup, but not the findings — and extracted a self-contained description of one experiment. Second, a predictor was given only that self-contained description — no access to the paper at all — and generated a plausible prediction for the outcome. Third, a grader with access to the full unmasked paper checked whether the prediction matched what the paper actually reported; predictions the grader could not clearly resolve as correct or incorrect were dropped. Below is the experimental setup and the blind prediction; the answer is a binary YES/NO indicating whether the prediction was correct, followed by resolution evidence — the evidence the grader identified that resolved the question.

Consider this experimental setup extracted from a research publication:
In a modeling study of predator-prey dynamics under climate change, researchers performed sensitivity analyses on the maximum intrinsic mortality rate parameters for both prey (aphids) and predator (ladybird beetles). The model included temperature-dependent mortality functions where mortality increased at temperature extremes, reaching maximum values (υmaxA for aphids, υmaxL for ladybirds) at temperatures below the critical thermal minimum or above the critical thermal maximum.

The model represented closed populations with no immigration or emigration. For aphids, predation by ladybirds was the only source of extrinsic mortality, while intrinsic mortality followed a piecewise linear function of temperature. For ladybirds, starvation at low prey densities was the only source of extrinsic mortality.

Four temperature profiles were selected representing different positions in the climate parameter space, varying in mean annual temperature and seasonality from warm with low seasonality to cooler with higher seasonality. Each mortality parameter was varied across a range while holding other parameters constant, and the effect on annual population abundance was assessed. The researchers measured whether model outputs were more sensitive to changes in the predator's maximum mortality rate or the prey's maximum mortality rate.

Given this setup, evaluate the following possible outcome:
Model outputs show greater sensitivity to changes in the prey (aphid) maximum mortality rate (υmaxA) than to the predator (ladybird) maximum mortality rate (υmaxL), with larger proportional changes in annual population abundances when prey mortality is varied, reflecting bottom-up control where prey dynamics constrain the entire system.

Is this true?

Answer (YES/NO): NO